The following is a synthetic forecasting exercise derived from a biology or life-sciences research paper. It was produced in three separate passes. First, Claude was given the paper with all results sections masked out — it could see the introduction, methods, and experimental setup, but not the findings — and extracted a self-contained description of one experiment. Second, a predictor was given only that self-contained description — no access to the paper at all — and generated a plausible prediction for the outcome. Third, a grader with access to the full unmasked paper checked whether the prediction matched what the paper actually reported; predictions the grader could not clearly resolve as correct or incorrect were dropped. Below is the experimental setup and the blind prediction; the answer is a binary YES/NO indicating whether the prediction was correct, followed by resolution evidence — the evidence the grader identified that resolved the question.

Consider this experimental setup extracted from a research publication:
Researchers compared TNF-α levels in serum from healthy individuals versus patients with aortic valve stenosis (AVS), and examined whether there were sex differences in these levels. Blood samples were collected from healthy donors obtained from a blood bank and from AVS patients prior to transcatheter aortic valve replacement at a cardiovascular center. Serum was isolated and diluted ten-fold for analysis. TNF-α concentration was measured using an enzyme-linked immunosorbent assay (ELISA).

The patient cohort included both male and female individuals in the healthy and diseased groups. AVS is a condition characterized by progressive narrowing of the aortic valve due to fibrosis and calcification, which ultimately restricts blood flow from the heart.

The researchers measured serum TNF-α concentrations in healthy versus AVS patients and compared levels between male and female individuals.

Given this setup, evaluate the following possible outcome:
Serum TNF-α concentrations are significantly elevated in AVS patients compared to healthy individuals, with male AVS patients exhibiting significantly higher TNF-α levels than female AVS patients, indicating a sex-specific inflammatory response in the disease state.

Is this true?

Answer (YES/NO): NO